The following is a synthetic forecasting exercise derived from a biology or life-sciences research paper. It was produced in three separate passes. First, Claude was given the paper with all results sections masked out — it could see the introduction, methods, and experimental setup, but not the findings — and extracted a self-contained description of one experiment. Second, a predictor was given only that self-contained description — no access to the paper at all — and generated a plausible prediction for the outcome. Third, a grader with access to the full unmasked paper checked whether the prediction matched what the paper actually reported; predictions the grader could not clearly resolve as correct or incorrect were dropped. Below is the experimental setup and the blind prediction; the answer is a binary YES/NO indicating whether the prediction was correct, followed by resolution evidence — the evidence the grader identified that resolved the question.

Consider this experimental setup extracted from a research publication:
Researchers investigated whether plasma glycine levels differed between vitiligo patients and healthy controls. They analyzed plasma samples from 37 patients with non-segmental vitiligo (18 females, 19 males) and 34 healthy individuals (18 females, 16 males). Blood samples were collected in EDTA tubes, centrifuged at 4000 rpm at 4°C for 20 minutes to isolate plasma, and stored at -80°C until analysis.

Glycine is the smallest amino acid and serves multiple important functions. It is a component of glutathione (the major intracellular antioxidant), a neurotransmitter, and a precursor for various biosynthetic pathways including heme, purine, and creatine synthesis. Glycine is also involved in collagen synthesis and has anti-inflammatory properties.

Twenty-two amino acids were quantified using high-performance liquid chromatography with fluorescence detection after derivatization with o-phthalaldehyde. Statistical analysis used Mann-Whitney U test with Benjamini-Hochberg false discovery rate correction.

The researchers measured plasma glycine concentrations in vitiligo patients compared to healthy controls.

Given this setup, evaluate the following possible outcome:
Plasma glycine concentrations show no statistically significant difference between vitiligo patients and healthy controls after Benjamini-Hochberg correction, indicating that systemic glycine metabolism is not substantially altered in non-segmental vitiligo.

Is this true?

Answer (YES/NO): NO